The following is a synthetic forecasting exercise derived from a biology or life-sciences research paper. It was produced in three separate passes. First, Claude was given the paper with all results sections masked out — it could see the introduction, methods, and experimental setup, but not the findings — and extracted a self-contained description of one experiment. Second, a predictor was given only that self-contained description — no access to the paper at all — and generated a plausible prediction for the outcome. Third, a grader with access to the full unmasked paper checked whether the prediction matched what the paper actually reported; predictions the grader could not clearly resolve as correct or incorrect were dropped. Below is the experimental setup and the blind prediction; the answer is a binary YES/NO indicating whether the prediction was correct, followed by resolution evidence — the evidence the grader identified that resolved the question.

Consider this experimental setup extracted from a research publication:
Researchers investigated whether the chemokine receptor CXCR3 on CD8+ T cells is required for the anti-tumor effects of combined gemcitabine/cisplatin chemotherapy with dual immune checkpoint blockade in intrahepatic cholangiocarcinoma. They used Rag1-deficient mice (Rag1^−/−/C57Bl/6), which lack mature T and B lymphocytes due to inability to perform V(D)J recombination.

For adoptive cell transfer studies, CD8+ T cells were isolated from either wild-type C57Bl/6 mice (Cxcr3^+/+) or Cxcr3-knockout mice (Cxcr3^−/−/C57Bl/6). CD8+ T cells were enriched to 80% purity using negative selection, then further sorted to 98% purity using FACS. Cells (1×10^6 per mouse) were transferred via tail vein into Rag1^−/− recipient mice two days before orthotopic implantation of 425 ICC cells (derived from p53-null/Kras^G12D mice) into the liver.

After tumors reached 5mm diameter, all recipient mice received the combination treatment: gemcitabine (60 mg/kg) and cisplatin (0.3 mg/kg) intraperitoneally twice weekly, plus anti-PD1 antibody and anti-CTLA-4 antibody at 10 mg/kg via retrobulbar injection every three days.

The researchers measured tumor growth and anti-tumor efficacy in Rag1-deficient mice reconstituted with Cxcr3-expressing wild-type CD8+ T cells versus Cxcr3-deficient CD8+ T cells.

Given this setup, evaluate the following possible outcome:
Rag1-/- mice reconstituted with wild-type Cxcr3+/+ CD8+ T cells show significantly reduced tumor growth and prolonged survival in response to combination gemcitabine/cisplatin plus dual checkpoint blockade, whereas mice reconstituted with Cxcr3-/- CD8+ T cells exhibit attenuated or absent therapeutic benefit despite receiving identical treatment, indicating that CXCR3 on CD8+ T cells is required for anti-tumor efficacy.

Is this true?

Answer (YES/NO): YES